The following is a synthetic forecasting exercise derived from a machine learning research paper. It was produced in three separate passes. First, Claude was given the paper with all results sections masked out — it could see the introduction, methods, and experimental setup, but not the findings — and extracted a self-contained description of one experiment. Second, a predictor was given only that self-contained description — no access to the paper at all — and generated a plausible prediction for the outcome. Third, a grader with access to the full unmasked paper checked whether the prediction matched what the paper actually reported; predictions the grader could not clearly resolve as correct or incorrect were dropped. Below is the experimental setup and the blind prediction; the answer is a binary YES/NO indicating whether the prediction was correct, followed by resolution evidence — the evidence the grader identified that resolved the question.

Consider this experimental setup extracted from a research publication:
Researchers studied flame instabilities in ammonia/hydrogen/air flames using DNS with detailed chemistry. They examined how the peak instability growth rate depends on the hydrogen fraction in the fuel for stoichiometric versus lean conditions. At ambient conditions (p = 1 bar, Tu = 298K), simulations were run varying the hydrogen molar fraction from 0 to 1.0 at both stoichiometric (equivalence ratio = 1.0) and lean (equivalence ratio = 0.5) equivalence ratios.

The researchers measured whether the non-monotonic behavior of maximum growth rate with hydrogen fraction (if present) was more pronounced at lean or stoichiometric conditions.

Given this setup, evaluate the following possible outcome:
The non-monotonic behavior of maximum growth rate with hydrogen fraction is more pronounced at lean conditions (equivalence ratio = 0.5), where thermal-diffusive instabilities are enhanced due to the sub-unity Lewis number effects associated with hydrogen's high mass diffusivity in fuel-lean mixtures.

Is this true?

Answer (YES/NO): YES